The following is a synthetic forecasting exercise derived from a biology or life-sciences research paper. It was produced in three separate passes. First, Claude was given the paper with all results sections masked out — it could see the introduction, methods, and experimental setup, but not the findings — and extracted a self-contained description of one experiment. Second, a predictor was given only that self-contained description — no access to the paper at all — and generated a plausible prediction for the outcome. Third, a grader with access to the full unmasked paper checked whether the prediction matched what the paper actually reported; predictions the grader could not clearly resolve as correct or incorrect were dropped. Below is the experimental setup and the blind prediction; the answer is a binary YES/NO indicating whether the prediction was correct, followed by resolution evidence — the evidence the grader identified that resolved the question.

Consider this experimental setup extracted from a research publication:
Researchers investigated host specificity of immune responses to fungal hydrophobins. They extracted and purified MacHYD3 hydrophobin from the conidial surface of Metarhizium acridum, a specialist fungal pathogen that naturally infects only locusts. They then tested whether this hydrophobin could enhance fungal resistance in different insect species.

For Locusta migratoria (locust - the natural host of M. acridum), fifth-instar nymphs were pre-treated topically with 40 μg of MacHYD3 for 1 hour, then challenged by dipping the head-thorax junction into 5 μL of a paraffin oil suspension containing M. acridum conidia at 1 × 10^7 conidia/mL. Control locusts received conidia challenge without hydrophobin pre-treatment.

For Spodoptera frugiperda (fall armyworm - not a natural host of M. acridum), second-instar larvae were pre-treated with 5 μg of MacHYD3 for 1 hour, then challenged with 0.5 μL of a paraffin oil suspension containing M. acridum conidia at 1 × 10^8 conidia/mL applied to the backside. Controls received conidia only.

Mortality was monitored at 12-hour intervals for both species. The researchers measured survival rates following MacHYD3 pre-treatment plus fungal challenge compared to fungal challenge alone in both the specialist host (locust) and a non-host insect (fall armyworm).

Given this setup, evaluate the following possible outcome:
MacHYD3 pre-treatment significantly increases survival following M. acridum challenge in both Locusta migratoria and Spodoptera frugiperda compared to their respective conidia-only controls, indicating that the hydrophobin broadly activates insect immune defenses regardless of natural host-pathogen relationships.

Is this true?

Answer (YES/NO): NO